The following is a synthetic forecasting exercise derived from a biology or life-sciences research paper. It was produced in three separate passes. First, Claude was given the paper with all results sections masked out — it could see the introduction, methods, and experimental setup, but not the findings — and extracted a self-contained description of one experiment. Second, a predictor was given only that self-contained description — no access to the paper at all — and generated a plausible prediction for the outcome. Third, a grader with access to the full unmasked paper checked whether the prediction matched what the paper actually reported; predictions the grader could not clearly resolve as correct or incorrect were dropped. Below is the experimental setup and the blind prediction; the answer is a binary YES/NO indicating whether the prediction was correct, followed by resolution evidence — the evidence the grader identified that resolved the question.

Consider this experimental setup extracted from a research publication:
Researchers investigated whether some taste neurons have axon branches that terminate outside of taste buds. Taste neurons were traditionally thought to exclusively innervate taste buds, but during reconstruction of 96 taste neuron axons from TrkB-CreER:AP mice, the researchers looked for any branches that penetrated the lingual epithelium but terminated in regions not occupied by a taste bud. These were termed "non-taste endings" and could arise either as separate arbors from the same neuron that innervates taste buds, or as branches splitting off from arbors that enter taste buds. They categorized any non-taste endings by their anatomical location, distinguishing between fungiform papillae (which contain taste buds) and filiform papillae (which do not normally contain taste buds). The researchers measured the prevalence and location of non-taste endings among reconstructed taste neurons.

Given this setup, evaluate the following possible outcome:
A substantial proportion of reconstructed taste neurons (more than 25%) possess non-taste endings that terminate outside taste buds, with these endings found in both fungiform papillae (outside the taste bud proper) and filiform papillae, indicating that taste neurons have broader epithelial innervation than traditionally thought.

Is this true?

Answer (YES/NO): NO